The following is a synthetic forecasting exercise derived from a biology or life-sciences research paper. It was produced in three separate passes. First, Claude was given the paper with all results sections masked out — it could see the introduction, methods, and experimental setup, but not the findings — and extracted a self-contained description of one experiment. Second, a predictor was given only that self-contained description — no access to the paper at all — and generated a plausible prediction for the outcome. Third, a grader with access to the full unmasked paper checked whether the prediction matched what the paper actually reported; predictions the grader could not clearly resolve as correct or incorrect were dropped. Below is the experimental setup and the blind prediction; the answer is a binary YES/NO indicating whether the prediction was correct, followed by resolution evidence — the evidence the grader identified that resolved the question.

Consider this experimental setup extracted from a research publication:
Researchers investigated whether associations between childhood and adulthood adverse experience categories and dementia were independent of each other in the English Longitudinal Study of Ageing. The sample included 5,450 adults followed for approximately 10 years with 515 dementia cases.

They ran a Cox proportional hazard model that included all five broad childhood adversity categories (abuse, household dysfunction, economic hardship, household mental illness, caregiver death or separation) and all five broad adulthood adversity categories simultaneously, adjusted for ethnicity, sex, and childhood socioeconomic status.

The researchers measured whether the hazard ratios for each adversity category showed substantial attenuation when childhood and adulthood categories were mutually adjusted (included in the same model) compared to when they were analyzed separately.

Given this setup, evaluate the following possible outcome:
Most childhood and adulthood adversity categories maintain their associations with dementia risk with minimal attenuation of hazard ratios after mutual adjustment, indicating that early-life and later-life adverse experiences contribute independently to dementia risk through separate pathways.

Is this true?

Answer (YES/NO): YES